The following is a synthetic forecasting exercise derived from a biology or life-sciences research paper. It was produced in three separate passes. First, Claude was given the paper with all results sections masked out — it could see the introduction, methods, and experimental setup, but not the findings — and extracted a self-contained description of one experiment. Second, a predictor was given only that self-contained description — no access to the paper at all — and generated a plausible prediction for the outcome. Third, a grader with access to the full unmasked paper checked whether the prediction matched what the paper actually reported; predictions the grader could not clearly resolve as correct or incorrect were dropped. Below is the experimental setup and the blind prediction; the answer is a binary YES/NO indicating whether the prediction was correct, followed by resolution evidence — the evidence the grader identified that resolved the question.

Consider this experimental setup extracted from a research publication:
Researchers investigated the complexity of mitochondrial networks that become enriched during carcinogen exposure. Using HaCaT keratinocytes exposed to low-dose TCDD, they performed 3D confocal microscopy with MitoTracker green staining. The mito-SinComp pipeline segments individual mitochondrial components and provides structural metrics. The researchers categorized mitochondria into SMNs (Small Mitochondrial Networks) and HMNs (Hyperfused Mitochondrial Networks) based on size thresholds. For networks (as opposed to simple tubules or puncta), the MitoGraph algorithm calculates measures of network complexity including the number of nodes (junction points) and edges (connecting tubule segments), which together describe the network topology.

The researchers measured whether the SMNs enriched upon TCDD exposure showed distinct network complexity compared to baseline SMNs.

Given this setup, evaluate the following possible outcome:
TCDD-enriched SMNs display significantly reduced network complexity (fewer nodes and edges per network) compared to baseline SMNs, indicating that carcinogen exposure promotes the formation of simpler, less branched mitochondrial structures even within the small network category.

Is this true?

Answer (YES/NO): NO